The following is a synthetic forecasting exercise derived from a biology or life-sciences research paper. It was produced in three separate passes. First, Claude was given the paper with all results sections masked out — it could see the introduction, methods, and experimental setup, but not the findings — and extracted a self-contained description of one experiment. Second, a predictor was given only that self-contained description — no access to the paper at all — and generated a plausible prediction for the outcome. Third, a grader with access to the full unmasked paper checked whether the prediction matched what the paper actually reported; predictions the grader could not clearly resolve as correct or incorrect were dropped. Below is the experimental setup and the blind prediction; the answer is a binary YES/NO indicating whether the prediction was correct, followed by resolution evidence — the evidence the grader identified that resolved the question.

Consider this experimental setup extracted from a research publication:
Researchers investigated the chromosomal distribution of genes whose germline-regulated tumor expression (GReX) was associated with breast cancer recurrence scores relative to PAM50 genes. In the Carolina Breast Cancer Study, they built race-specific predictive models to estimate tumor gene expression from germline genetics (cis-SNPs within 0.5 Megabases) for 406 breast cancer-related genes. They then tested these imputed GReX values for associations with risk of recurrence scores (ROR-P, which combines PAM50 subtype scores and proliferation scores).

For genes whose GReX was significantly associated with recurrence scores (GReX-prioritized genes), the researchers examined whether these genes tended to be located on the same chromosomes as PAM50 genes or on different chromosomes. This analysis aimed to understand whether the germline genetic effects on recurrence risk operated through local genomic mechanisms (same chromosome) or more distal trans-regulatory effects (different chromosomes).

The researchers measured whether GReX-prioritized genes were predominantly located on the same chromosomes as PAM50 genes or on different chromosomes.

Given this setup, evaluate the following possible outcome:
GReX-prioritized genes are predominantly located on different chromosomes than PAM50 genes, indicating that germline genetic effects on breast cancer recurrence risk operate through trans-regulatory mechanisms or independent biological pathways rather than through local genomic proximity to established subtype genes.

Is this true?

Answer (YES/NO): YES